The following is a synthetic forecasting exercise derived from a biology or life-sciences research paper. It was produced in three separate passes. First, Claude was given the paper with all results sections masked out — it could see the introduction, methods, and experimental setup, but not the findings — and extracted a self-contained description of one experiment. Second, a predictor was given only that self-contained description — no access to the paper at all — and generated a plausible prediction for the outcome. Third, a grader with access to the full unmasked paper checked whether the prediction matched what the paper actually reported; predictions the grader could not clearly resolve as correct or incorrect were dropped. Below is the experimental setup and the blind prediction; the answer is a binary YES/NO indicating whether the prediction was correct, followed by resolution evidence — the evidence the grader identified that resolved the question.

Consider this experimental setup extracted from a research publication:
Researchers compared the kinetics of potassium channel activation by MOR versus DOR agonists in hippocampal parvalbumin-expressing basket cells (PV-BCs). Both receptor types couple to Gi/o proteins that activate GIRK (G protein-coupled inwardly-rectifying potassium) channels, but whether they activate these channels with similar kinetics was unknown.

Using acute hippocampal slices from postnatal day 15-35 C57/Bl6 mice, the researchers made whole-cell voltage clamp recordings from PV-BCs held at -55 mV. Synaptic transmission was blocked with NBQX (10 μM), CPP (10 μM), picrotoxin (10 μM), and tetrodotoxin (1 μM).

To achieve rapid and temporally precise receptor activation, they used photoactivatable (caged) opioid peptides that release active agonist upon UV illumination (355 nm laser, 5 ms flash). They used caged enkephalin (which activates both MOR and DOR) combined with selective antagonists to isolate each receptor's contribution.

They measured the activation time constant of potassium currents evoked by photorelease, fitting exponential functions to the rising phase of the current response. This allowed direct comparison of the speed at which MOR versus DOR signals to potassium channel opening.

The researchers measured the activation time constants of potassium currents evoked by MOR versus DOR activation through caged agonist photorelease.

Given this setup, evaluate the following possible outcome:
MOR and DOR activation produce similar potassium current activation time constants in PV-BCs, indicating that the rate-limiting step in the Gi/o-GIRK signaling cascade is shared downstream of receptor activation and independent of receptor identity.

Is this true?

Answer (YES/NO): NO